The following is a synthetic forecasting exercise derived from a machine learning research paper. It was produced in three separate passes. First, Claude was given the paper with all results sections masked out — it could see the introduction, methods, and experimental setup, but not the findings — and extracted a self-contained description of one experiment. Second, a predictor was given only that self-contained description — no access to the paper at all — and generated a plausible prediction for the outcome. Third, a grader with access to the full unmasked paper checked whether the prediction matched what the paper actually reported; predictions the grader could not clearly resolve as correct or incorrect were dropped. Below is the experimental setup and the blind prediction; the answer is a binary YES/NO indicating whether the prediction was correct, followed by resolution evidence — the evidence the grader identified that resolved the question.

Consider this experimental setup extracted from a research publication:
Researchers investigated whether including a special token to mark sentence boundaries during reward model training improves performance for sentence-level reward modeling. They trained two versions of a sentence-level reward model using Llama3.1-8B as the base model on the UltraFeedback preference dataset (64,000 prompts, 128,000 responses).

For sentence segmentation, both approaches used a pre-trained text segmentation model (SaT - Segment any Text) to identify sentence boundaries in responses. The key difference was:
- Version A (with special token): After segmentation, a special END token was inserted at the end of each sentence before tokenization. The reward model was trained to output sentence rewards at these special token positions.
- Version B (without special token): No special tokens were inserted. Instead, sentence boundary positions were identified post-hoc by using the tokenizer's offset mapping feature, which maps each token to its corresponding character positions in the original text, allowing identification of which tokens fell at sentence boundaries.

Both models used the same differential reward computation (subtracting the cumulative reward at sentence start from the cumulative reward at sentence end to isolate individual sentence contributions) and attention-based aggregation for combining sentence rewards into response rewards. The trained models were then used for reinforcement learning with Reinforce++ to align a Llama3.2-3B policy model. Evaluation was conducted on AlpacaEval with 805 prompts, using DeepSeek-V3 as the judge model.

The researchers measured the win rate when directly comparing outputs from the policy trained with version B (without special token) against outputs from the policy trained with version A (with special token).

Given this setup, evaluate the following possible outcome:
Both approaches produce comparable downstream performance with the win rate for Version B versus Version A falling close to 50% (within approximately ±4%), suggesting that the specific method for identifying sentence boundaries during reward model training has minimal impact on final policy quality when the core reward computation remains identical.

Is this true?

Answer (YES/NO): NO